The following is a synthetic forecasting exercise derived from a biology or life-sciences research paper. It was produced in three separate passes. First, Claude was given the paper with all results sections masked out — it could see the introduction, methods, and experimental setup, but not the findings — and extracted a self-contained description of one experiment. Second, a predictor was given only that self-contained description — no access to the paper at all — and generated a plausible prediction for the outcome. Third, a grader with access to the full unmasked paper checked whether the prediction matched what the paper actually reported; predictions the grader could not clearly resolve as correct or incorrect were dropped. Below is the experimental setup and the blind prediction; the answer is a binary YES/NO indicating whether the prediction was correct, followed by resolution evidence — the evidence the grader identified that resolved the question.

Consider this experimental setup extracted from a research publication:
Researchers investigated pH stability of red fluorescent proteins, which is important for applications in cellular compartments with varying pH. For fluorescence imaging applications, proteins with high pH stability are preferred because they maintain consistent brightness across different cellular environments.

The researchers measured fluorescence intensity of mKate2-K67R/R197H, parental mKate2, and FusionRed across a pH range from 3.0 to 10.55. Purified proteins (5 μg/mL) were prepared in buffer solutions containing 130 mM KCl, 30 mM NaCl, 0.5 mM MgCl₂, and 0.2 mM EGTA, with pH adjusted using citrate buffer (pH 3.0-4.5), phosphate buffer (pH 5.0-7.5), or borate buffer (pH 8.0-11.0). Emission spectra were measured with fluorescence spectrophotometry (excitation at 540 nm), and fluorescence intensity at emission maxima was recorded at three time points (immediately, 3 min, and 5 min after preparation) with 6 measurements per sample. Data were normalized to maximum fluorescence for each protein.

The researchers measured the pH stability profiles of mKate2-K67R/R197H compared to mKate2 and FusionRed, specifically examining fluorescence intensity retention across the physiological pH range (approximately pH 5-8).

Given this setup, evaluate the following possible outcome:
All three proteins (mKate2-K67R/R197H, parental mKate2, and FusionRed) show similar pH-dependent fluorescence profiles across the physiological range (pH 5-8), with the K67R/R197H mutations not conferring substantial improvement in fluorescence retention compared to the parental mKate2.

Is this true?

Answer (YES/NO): NO